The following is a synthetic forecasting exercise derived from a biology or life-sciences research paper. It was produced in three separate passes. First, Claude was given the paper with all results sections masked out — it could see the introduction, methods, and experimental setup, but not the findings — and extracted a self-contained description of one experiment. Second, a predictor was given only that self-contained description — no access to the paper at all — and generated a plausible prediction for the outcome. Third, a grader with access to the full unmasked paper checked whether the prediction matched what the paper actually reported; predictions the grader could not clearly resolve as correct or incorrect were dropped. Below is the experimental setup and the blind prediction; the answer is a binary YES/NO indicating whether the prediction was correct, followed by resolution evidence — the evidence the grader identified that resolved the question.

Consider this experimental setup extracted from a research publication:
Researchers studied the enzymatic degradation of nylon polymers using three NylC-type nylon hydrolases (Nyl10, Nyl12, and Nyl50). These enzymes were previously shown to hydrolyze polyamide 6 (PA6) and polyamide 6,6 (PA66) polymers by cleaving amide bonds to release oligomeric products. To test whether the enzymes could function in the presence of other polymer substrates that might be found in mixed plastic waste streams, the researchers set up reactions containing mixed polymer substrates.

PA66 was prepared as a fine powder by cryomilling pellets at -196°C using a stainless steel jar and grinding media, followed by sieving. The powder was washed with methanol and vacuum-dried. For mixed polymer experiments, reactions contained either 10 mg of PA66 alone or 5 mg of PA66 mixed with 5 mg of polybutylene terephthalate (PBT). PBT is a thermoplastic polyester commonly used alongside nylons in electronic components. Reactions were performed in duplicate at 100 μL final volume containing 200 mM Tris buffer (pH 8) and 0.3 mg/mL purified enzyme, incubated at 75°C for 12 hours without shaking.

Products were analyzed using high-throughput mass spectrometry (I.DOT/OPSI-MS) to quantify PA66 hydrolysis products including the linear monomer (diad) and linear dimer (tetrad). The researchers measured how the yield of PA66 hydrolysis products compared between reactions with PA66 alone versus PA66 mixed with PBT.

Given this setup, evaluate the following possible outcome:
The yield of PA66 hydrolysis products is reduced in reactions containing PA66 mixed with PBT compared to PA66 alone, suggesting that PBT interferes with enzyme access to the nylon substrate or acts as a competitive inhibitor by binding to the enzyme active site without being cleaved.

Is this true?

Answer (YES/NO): NO